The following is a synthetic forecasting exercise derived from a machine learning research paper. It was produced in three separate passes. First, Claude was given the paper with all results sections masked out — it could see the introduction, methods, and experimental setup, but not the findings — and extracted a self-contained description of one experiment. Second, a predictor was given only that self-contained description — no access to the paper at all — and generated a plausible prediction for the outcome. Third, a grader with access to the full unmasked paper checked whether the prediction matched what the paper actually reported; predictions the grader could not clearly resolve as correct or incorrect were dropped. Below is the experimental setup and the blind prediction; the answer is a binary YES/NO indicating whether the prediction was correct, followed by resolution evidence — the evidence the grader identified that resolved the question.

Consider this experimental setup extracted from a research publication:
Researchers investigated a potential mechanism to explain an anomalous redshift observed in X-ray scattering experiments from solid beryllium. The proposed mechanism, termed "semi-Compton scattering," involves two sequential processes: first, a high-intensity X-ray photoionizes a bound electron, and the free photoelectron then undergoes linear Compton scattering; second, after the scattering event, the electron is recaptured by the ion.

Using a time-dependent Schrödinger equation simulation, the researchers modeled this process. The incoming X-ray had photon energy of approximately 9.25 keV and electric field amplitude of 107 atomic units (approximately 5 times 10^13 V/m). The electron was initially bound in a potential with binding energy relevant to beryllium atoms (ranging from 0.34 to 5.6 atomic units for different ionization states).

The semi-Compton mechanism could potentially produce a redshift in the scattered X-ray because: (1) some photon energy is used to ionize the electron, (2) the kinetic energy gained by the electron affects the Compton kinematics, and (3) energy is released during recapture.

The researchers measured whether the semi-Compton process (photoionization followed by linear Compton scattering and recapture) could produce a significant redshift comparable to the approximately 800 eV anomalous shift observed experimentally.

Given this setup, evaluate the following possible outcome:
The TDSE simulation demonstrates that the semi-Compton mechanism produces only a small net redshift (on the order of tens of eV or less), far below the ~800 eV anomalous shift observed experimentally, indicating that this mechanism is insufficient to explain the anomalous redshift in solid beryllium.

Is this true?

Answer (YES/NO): NO